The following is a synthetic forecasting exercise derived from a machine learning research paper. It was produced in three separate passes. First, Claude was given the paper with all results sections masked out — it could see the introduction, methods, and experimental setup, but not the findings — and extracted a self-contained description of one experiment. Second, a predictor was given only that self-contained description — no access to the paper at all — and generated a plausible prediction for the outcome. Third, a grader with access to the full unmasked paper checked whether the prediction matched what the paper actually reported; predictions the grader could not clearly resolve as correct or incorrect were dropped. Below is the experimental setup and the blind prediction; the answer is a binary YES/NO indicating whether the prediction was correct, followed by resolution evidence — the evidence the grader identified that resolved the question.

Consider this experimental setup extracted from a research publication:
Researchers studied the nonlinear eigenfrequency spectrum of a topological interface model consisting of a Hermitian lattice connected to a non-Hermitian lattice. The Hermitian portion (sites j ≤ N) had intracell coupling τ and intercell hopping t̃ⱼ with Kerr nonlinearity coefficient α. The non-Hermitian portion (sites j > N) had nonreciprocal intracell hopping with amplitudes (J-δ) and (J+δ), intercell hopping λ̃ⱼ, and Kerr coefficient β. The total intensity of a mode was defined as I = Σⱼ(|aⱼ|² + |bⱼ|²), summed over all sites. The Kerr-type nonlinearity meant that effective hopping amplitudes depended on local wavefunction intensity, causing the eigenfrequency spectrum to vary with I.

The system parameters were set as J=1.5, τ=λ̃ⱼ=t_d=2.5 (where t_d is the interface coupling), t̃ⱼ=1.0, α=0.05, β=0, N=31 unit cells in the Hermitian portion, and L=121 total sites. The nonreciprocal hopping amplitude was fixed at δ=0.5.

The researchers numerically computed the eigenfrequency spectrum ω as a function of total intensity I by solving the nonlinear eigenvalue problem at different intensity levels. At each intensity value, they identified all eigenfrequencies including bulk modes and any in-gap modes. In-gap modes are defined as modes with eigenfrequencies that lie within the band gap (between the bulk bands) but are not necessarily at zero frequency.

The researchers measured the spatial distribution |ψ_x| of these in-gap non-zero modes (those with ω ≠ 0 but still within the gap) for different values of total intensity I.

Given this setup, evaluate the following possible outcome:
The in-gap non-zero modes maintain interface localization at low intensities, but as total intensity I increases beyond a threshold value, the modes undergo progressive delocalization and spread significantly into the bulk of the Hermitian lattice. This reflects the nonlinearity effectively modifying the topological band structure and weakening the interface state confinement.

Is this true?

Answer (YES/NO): NO